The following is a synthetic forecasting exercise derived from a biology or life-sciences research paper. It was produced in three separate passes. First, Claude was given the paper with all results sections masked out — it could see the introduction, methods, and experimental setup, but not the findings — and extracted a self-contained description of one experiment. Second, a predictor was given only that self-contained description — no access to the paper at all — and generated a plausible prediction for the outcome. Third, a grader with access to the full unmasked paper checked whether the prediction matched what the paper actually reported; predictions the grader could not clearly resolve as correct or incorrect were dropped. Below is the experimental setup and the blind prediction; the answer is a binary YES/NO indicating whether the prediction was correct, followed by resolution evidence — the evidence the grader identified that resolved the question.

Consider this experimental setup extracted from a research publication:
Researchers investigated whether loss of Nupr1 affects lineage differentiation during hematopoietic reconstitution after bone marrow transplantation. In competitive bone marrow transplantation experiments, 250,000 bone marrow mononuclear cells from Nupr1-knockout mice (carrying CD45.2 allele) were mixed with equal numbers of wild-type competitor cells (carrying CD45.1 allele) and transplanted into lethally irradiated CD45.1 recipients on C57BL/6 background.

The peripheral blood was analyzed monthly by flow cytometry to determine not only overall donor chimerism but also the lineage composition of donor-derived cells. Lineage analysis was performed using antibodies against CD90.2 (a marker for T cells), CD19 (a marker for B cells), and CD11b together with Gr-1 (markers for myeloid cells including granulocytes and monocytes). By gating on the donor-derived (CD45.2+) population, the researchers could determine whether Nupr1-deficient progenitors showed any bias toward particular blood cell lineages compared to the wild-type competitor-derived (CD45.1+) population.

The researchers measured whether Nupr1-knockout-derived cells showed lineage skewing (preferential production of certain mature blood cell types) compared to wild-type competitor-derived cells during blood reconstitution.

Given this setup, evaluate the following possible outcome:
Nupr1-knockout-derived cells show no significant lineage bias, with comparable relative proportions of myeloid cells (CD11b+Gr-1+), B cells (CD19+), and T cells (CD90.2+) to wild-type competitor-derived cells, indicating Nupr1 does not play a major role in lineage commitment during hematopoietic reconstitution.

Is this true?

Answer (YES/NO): NO